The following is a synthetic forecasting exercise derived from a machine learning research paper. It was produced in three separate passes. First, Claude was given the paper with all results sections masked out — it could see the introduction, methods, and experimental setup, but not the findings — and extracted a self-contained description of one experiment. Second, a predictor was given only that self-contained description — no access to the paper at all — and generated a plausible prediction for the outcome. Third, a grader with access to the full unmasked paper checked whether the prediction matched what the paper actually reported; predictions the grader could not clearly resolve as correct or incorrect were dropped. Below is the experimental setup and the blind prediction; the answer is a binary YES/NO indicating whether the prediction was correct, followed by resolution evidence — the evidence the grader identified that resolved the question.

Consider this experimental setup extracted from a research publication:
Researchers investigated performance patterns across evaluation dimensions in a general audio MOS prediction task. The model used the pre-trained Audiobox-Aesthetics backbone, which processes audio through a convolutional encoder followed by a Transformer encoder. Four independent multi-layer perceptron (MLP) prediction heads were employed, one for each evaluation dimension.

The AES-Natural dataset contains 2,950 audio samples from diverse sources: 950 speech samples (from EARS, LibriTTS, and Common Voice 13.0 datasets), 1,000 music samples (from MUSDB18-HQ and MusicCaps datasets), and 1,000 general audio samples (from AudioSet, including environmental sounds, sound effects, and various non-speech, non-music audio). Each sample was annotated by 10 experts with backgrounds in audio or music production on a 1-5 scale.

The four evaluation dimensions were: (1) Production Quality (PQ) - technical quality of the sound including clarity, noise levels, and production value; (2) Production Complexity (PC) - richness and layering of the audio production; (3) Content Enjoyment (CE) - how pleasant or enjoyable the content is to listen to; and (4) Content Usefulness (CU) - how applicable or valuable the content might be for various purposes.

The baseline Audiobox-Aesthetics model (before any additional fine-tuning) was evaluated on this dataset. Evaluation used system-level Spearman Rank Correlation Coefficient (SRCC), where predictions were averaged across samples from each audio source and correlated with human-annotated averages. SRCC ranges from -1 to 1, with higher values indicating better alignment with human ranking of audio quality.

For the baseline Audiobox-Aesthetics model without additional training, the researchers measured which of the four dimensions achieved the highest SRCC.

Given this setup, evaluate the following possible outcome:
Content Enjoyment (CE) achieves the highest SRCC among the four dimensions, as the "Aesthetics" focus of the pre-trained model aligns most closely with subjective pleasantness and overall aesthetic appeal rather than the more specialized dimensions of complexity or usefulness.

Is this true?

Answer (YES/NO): NO